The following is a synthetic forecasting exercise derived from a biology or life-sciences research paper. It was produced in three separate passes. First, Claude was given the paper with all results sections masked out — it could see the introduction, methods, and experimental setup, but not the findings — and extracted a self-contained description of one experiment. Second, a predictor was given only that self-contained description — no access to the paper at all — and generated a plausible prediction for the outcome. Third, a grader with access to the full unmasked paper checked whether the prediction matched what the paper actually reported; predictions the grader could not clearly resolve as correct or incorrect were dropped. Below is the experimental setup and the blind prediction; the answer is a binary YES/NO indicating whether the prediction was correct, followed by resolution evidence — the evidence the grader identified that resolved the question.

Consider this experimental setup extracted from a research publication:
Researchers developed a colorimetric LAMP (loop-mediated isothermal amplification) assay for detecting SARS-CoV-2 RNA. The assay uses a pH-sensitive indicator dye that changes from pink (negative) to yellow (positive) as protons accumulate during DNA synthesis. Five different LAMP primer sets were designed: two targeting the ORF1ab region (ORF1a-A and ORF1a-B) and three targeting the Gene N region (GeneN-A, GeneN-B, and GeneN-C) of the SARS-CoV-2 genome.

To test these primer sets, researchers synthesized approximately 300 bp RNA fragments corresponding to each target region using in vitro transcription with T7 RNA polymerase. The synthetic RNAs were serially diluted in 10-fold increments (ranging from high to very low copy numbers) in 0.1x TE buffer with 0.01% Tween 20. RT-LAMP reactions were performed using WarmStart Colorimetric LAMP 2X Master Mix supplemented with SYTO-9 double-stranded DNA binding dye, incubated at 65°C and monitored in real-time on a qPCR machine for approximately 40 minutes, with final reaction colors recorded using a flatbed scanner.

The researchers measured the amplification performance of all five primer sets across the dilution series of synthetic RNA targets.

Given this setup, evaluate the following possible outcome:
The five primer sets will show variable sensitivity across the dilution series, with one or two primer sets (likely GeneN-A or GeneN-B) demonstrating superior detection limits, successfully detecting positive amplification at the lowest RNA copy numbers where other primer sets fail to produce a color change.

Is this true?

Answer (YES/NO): NO